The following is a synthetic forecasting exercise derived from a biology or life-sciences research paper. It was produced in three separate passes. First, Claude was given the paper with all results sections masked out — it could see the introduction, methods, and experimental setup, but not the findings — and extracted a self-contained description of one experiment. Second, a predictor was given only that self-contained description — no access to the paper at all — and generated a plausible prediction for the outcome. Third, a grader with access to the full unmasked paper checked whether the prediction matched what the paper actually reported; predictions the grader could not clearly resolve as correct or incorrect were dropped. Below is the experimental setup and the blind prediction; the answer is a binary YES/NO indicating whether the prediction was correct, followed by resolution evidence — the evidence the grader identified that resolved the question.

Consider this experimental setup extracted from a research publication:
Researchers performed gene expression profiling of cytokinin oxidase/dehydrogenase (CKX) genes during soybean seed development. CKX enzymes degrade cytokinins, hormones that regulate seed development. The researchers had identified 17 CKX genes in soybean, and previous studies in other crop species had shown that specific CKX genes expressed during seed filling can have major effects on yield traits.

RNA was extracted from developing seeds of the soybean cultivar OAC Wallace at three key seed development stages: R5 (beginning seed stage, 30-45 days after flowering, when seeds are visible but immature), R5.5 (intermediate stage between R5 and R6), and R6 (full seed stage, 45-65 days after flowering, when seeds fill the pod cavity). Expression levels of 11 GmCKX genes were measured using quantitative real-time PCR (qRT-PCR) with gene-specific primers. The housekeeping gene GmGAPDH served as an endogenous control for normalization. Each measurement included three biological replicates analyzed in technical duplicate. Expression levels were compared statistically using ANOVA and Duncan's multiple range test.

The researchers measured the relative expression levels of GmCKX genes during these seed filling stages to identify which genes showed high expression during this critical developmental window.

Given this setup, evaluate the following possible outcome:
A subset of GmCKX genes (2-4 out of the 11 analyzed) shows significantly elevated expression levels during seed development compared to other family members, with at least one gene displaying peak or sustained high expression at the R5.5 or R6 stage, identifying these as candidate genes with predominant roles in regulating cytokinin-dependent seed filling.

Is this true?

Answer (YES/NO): NO